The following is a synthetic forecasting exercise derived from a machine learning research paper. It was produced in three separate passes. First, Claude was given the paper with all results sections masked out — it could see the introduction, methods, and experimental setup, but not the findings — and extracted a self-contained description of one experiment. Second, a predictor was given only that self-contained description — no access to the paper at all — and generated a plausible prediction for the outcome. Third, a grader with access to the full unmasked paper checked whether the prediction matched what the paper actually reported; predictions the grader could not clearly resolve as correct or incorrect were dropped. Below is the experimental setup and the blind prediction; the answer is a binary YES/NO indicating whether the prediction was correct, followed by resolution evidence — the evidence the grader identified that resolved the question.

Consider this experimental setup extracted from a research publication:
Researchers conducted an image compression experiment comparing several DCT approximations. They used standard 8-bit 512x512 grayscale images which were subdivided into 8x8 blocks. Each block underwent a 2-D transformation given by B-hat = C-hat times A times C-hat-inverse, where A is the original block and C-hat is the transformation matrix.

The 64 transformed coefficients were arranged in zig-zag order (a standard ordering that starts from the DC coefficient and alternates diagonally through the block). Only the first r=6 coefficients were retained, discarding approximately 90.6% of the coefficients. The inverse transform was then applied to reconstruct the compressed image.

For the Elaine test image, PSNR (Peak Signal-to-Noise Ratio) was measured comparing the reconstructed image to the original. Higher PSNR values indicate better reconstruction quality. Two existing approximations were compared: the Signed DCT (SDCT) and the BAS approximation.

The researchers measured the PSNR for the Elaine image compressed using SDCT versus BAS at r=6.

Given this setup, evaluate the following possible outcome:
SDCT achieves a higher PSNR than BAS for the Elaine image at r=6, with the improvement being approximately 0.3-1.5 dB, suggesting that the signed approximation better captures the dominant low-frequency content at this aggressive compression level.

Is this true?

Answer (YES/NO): NO